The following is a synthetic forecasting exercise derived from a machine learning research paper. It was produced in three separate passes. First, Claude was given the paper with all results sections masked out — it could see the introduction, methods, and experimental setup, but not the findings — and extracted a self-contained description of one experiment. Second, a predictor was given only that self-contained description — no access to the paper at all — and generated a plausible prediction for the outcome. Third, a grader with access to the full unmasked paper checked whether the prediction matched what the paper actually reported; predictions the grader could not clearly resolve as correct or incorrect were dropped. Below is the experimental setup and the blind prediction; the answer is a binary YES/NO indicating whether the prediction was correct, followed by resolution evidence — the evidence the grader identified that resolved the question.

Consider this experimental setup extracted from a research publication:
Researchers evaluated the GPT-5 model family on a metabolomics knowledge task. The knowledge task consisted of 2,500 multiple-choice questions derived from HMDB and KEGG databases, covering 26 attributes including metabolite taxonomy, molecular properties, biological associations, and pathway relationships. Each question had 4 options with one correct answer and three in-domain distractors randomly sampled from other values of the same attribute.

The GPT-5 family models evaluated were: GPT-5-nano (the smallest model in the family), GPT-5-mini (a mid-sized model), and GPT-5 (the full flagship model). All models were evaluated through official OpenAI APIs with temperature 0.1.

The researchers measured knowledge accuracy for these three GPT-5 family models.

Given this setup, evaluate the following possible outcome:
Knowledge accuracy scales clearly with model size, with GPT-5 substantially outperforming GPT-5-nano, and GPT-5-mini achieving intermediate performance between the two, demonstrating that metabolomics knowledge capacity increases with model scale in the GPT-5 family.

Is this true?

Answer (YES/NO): YES